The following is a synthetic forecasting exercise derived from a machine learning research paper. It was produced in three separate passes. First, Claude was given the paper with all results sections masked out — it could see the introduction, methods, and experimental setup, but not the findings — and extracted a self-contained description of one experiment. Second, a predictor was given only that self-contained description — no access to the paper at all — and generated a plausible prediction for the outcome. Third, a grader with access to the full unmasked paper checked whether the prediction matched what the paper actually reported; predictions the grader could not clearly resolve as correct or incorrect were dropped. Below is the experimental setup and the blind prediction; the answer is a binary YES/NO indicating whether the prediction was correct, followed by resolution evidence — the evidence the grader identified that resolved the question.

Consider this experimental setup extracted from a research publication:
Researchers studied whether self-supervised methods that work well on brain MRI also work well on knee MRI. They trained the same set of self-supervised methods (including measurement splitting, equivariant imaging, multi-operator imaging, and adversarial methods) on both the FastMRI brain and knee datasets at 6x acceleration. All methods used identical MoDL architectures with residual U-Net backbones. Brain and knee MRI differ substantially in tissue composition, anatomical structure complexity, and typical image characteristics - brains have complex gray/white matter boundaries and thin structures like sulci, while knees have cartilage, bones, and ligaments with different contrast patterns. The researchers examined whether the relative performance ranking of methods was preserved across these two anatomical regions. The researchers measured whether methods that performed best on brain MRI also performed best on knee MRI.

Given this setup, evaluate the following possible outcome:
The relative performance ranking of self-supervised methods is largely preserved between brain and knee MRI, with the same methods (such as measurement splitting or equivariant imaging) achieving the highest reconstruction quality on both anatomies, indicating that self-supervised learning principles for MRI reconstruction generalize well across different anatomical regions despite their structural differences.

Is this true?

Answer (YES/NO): NO